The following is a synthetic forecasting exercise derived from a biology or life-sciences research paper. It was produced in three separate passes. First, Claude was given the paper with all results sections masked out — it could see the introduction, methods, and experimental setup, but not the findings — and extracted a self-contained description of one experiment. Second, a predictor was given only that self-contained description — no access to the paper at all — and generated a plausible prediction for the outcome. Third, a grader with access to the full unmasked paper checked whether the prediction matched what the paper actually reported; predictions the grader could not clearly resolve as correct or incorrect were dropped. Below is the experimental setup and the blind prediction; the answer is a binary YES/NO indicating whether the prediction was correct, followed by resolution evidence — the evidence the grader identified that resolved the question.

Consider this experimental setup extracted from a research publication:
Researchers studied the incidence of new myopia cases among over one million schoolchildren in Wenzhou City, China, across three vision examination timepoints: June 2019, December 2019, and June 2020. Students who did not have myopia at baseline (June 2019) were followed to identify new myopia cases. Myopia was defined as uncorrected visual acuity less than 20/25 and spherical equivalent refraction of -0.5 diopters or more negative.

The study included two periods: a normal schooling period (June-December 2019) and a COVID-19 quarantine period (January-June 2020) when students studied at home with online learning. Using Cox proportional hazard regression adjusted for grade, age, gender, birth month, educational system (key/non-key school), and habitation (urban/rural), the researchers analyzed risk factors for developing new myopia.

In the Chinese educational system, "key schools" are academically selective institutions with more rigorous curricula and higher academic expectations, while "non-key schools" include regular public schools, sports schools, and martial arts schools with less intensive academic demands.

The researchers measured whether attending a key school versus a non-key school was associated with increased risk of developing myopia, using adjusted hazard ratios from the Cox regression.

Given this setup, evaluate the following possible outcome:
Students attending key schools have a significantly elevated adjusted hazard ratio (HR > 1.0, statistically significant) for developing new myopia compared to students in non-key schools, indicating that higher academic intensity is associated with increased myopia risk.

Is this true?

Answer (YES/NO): YES